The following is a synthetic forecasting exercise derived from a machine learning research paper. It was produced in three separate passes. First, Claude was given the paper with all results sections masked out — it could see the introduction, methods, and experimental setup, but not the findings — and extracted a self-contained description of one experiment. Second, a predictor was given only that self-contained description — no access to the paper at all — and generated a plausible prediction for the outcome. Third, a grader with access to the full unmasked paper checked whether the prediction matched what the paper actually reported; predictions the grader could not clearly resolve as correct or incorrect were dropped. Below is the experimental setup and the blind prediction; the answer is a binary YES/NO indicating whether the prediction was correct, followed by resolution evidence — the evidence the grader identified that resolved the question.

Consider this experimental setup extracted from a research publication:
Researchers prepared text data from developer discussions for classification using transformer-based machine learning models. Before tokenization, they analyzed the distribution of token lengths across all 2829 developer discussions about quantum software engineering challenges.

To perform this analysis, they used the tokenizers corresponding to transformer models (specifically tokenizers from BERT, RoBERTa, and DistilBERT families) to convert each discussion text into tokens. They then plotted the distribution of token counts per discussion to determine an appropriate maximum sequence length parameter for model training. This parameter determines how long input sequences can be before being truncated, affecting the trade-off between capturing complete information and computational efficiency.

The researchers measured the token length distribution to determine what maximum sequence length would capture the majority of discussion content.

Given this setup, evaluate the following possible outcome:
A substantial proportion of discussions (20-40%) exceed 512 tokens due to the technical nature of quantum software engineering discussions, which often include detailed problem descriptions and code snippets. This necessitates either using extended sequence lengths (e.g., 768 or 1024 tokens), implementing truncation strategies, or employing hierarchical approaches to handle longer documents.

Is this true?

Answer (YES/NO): NO